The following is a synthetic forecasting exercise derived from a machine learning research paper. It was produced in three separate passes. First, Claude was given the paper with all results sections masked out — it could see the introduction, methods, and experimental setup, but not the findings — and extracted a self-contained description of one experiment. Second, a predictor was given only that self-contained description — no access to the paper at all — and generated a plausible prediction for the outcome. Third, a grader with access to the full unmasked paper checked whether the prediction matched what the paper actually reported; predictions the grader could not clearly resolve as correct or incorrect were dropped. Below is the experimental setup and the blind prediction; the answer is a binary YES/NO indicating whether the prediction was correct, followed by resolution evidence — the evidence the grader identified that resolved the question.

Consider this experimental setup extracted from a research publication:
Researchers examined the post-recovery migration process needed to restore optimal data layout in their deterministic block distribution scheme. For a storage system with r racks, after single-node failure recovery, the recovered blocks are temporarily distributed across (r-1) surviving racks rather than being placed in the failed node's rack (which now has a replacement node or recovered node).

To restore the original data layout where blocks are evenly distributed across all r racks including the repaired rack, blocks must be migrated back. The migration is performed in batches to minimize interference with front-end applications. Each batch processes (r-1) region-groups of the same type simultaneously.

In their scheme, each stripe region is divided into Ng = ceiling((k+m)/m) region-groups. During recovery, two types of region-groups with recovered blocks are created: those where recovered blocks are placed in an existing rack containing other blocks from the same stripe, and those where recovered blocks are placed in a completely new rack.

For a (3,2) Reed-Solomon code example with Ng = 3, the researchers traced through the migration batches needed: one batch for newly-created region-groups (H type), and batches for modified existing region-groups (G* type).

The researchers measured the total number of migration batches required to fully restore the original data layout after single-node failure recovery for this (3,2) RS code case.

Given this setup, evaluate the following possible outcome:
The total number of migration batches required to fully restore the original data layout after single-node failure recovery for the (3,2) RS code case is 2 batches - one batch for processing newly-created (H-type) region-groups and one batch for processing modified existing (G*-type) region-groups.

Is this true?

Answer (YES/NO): NO